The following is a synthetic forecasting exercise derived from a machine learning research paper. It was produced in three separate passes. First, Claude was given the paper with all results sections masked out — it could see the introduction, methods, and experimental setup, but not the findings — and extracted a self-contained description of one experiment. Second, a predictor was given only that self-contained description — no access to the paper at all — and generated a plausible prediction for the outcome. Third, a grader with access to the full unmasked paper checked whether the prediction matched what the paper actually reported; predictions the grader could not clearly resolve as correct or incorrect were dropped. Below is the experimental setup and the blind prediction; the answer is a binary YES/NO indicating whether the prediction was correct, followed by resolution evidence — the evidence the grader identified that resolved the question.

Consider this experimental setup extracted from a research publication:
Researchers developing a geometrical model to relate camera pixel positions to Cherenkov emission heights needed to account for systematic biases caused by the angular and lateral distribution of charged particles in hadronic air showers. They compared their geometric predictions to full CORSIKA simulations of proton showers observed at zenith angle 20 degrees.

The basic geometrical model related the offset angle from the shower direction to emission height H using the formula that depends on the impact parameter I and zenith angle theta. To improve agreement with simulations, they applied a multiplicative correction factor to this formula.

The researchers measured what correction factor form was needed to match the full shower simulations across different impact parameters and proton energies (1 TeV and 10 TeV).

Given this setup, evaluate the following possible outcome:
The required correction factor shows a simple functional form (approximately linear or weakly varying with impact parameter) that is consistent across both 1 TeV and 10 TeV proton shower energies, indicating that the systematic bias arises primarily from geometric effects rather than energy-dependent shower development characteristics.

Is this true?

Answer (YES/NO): NO